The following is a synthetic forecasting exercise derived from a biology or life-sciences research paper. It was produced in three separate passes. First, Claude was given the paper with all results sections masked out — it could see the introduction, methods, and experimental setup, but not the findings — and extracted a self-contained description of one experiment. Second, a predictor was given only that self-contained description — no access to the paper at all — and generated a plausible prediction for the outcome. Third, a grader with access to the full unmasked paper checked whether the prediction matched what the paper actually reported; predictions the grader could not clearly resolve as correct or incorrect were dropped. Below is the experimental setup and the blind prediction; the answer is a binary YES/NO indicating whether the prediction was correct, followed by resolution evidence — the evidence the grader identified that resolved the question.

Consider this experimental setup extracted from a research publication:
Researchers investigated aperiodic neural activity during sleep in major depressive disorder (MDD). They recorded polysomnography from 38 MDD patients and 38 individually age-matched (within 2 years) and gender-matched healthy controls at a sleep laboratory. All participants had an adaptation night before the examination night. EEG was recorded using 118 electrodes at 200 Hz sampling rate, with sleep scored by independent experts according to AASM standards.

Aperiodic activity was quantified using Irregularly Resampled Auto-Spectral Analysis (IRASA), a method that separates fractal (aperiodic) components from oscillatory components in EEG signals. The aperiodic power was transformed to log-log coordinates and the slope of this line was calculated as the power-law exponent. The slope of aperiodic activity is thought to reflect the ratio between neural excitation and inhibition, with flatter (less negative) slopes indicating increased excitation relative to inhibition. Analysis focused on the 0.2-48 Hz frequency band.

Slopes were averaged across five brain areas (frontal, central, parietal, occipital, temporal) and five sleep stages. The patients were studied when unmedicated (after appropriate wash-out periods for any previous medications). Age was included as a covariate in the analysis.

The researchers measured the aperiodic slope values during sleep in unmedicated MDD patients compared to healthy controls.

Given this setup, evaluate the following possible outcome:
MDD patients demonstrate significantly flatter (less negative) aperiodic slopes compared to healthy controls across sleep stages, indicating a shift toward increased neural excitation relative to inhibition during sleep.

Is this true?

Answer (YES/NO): NO